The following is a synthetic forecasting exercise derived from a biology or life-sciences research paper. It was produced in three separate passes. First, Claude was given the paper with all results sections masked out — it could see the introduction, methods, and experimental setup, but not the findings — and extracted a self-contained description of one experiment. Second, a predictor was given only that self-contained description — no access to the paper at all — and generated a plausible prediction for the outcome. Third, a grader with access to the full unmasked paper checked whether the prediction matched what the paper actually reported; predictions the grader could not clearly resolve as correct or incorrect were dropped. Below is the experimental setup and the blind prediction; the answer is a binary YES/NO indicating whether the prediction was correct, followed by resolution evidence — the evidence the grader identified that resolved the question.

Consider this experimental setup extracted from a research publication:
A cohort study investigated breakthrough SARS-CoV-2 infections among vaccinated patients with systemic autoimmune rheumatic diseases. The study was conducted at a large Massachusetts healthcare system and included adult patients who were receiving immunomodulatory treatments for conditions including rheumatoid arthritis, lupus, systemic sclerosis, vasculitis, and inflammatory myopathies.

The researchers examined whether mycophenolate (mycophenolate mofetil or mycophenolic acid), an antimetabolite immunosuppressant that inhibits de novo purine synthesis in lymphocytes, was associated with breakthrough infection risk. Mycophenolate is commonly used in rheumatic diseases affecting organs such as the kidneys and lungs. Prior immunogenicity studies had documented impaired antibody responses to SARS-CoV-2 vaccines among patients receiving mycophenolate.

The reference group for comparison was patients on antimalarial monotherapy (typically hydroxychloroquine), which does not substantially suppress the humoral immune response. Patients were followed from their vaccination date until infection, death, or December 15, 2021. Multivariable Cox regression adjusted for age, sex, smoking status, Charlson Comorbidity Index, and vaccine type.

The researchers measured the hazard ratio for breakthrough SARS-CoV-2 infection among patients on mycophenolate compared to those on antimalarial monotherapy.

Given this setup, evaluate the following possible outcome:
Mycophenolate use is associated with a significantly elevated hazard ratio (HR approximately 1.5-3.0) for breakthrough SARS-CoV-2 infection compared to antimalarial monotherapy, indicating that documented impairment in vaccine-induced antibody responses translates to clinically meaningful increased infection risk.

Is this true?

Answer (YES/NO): YES